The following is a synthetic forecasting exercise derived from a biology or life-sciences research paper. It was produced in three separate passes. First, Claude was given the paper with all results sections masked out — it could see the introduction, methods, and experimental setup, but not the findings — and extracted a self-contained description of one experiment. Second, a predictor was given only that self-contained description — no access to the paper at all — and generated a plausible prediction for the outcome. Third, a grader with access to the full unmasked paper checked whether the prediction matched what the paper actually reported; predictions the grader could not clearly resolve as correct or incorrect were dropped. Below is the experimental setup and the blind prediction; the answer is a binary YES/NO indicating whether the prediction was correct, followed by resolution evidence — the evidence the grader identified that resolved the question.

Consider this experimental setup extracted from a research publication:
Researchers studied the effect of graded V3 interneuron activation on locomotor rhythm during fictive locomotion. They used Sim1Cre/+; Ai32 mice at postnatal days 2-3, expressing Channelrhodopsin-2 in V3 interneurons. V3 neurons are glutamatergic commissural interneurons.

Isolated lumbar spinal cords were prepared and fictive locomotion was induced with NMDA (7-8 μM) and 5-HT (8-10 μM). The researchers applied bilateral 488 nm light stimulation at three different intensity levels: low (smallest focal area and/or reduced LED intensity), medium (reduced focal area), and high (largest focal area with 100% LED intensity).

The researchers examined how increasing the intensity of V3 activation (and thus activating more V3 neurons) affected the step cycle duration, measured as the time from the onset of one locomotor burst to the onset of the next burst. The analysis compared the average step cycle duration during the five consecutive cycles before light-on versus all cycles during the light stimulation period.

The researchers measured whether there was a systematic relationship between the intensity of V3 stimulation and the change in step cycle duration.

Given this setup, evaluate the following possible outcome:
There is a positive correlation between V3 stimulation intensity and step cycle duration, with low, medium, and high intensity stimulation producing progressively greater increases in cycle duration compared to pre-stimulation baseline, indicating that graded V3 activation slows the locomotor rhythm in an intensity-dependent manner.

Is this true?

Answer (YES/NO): YES